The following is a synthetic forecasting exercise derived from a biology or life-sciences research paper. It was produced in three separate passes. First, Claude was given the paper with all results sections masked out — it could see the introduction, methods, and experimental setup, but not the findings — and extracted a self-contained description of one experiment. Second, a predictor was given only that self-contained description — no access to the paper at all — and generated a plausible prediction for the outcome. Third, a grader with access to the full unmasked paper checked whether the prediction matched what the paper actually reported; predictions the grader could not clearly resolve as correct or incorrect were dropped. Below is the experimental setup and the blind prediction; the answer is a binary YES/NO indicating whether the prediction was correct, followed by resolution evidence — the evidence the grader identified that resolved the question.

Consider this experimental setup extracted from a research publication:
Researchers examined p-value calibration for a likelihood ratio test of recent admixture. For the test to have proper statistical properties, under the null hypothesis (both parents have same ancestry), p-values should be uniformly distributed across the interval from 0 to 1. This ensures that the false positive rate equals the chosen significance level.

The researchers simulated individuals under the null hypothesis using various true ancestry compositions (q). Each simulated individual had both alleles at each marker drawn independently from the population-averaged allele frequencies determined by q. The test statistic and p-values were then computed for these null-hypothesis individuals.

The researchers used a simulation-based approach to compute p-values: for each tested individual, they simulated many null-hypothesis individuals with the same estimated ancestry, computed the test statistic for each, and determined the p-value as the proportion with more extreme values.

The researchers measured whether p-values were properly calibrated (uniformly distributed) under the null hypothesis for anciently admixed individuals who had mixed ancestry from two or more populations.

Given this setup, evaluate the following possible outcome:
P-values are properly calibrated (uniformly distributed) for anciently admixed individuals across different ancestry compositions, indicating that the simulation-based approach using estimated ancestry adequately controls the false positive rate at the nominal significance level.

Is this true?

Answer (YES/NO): NO